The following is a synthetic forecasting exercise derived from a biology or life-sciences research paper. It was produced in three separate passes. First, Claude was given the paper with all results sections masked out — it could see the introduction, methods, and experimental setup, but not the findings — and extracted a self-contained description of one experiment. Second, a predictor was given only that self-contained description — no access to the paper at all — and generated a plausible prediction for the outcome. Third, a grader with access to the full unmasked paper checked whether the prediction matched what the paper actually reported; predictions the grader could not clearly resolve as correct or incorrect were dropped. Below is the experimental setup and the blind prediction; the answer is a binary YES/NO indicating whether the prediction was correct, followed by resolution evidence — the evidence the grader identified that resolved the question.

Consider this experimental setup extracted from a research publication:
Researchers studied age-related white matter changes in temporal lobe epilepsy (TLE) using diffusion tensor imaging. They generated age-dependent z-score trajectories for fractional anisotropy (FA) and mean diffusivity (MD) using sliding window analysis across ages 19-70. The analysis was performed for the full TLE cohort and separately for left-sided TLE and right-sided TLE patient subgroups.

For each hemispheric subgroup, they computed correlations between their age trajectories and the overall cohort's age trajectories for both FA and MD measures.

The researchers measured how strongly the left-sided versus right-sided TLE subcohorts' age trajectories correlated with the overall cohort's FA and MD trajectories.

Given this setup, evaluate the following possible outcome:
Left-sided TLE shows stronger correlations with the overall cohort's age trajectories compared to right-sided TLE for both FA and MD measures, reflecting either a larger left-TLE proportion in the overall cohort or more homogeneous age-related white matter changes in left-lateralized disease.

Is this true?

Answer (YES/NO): NO